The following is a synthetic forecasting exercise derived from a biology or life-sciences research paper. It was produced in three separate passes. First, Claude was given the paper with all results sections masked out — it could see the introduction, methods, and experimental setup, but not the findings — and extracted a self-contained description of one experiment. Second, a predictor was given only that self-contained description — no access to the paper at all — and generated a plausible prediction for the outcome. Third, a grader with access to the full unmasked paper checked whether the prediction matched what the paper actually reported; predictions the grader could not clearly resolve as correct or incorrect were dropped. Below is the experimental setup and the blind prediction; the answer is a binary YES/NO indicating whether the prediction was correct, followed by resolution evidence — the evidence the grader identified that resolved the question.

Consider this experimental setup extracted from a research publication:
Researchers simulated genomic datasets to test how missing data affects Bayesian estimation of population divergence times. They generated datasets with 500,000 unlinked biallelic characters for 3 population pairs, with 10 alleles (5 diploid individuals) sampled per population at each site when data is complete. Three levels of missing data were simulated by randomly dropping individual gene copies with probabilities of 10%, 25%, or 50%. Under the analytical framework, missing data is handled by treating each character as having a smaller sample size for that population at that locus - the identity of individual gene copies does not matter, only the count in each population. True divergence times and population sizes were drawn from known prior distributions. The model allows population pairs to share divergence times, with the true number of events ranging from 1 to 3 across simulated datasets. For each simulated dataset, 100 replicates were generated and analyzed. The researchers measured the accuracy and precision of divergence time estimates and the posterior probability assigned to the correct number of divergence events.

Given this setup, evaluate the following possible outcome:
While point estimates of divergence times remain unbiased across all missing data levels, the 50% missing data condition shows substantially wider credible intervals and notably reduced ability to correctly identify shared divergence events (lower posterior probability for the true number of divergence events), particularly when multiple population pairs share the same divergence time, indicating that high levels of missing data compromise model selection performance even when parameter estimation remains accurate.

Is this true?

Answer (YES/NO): NO